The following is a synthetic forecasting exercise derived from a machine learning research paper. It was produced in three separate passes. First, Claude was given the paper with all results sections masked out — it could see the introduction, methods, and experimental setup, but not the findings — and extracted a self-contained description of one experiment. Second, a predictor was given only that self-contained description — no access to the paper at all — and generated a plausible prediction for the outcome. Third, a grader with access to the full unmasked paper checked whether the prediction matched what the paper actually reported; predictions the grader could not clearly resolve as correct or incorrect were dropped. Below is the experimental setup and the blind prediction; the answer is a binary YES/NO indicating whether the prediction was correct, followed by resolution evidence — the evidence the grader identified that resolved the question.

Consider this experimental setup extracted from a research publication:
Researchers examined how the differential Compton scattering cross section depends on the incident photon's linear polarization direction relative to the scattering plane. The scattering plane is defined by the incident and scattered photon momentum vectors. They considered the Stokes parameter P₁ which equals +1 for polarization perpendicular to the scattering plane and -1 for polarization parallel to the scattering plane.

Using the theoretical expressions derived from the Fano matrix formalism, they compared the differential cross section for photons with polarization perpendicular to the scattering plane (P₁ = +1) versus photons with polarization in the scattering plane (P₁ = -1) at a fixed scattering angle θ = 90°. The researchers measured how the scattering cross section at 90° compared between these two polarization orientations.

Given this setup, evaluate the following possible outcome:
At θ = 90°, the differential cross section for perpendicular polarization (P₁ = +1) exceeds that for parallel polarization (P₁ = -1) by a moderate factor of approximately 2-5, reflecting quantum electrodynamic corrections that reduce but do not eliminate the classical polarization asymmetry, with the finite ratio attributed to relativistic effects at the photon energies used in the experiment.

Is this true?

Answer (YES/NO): NO